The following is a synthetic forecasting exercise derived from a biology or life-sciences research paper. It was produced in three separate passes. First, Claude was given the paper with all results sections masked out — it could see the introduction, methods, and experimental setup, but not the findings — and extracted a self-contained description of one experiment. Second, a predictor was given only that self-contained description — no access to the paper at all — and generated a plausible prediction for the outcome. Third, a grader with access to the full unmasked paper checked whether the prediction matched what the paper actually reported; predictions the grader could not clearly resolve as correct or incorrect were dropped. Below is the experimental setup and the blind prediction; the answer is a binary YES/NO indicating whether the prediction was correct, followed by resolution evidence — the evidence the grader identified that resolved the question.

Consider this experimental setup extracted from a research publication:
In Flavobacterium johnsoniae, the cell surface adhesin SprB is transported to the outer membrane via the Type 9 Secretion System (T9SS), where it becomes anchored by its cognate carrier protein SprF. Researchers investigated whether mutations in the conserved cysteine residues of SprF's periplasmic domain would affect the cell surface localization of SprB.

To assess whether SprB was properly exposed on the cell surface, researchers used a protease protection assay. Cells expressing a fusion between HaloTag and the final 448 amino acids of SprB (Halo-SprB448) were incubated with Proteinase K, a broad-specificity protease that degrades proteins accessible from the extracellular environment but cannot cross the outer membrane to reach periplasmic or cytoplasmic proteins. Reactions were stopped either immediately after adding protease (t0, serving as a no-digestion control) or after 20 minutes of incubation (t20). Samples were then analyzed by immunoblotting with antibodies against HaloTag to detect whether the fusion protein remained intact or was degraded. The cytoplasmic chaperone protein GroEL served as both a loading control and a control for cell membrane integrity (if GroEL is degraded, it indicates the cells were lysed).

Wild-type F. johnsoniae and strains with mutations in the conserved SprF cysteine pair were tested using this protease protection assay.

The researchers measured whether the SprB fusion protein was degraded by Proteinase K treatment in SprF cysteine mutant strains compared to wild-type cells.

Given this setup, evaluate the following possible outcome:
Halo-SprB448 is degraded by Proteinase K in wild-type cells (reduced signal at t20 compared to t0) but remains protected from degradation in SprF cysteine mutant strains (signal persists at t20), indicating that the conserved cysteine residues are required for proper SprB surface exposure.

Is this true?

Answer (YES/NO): NO